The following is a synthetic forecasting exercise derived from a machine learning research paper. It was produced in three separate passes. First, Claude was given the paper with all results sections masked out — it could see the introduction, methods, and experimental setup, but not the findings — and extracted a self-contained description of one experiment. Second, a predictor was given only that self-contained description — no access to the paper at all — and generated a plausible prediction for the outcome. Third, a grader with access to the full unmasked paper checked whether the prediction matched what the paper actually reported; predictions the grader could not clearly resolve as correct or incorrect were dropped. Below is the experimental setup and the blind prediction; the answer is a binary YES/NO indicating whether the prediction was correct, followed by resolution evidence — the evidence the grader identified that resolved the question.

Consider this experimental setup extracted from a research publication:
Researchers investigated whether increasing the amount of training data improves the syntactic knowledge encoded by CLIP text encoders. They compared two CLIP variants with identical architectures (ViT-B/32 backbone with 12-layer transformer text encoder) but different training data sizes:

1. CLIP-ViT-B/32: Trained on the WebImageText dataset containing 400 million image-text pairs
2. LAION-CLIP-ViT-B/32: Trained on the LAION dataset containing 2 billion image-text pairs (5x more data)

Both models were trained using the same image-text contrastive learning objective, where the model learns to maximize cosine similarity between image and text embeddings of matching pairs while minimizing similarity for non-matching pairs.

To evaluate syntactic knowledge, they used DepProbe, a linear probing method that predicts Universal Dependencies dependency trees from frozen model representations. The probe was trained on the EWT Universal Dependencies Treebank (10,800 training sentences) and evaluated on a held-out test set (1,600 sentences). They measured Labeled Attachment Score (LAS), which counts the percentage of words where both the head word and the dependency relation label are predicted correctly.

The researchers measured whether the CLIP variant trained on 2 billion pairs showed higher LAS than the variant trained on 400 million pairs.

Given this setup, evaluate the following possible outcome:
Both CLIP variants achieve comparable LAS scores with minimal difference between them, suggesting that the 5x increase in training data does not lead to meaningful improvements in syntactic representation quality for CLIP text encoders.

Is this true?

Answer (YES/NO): YES